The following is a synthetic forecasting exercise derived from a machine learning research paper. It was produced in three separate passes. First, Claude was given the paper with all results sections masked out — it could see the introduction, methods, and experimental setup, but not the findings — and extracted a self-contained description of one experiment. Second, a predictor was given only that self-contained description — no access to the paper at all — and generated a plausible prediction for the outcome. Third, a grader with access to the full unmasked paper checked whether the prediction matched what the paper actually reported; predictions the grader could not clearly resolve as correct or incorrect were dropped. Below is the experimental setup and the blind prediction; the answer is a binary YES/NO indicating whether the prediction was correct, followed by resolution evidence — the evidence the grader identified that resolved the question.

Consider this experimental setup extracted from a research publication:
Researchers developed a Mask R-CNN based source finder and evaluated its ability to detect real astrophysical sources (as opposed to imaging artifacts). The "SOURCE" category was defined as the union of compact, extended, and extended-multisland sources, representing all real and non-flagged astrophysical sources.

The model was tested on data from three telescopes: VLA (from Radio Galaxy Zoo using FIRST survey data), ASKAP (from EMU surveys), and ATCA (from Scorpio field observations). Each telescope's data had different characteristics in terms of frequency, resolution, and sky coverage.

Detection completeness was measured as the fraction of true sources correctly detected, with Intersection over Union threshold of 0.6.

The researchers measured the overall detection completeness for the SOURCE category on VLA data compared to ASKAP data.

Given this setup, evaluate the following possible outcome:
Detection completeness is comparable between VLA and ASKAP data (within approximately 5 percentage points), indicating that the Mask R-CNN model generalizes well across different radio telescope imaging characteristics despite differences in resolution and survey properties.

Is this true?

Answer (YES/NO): NO